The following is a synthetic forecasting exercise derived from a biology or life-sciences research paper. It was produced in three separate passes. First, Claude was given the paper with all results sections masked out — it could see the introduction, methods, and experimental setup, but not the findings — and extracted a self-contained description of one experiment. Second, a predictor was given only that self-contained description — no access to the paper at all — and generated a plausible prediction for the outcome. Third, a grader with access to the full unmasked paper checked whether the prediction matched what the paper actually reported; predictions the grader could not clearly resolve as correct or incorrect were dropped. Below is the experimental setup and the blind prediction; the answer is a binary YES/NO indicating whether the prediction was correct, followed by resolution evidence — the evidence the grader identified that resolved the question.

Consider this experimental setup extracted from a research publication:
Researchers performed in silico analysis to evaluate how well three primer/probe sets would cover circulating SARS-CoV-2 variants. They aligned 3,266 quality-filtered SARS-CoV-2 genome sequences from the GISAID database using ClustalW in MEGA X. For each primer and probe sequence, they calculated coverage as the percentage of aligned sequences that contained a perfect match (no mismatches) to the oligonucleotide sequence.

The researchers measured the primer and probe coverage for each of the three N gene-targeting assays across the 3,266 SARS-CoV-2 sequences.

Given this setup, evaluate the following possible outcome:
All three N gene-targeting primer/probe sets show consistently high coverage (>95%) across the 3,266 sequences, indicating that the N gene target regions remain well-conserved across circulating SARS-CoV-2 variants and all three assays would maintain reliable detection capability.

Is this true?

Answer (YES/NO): YES